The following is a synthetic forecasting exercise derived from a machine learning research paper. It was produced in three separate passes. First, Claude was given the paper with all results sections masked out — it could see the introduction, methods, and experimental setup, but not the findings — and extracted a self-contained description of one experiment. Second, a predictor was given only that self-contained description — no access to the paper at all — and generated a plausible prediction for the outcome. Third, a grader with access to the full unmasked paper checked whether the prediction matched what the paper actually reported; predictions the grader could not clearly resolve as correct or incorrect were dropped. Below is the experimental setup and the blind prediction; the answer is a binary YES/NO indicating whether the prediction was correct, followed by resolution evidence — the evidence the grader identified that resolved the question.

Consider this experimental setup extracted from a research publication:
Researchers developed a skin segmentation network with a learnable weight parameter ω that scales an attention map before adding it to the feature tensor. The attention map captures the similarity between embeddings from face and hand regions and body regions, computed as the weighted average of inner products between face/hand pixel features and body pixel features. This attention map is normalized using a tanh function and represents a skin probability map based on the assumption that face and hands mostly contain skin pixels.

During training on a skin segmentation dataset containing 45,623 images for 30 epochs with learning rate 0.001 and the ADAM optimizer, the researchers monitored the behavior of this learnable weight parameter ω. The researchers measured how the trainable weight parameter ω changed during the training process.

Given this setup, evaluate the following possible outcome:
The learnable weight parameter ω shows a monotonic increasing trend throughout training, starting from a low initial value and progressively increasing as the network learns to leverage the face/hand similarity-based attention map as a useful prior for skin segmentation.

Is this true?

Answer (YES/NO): NO